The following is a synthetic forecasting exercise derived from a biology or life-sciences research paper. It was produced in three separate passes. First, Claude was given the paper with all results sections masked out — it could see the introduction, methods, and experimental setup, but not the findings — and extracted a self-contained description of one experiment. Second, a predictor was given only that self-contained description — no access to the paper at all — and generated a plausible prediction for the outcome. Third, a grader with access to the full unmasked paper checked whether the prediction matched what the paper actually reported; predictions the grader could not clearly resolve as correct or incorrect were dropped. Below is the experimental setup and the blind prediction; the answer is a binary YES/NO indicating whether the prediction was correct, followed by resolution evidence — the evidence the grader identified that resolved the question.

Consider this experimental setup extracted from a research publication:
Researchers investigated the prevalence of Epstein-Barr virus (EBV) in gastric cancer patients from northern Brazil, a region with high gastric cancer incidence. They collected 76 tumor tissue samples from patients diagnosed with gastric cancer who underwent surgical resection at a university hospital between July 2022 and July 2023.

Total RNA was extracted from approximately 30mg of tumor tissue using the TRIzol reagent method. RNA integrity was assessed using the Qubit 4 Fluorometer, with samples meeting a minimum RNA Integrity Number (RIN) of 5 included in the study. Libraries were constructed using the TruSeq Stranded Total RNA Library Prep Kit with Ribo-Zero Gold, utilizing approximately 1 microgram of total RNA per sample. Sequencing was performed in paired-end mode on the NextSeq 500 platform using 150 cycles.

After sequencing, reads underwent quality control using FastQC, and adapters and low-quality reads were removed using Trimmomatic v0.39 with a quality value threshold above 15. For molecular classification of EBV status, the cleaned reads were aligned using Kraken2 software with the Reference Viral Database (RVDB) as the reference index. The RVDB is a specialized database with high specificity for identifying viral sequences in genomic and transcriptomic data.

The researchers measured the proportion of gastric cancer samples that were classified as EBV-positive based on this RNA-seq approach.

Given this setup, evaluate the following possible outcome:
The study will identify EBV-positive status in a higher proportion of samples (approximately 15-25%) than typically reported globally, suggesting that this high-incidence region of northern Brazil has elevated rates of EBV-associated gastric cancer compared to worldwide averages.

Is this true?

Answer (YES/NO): NO